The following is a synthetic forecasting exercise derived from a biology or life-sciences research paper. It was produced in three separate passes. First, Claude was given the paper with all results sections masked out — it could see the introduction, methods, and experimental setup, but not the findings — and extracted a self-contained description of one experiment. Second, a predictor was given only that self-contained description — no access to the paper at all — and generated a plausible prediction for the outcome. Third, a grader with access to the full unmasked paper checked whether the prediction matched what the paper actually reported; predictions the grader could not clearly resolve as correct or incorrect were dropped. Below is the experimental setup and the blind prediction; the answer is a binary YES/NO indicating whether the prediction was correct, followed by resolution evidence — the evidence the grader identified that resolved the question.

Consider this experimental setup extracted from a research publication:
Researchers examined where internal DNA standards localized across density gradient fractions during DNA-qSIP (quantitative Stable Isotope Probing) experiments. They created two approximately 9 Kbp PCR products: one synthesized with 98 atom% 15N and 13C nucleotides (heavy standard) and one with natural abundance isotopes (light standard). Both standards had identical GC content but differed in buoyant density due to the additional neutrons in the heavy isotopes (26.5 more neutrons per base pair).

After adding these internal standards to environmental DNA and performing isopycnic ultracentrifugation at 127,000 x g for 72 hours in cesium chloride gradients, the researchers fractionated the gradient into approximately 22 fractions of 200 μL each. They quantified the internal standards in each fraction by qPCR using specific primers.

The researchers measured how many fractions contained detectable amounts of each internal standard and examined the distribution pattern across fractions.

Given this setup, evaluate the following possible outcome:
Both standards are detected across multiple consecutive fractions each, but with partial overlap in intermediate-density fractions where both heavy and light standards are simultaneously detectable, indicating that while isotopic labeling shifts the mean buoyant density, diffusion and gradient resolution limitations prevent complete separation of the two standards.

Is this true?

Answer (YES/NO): NO